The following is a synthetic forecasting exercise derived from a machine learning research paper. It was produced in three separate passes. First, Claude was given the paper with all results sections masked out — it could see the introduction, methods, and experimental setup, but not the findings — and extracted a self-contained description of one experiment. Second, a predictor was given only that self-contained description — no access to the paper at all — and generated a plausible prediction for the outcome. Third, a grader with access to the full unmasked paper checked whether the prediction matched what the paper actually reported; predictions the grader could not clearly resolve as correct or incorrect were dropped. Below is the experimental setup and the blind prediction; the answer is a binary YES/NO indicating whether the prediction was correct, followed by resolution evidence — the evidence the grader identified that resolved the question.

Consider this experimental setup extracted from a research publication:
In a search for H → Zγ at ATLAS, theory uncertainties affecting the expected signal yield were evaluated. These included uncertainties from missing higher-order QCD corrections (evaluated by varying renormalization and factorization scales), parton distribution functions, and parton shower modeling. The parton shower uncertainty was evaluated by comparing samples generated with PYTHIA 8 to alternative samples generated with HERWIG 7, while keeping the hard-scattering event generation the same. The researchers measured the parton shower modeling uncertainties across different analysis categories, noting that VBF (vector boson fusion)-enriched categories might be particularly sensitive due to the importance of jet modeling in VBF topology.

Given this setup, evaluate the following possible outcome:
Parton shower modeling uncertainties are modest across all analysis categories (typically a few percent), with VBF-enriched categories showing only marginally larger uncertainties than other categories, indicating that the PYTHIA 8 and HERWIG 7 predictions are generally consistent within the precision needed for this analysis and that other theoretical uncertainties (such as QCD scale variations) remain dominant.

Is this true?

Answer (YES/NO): NO